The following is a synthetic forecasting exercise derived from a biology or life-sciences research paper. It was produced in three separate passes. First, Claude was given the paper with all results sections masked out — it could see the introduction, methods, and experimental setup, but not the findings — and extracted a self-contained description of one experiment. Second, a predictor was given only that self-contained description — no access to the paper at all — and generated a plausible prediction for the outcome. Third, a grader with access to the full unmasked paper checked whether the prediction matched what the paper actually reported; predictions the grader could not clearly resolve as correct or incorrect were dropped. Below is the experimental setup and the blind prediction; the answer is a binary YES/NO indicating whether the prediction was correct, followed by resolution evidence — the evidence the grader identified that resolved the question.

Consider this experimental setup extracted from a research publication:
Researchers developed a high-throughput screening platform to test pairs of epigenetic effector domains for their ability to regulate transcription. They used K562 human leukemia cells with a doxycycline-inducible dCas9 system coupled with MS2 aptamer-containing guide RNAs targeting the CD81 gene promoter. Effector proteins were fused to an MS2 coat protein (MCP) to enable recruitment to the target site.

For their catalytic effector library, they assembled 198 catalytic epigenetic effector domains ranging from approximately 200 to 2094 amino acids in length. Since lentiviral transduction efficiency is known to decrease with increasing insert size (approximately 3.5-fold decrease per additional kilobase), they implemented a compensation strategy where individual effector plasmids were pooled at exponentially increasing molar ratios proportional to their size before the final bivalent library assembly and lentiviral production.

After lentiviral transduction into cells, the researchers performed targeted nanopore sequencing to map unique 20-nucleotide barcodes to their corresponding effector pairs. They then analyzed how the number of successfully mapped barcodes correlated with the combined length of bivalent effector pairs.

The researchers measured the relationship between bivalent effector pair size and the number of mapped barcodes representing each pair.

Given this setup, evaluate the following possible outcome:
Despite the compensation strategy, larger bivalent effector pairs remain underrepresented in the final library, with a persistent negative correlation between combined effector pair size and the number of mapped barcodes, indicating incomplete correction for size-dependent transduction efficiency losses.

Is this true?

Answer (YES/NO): NO